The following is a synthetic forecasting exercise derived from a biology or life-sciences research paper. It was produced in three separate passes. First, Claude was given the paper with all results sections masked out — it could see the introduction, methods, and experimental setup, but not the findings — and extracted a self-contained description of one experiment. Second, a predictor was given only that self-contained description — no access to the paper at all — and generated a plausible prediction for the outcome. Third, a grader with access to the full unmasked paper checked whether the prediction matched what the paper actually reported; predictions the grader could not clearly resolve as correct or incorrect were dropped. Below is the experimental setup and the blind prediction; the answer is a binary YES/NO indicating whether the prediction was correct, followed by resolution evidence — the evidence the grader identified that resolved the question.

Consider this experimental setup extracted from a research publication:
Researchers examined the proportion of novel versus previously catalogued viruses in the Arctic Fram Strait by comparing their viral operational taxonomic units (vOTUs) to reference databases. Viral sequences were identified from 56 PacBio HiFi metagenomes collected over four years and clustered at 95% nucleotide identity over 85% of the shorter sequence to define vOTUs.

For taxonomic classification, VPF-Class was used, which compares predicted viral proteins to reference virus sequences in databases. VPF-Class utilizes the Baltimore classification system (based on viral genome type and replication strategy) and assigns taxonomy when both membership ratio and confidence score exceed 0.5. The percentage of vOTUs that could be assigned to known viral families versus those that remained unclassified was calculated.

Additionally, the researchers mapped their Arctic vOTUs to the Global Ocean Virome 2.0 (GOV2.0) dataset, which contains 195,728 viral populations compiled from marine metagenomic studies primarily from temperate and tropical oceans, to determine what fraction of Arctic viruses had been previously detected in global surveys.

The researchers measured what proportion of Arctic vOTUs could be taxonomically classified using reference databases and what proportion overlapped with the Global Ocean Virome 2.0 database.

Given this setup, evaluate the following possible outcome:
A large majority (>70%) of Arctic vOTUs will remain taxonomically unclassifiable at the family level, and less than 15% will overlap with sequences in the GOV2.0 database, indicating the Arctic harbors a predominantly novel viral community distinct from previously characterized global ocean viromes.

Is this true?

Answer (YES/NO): NO